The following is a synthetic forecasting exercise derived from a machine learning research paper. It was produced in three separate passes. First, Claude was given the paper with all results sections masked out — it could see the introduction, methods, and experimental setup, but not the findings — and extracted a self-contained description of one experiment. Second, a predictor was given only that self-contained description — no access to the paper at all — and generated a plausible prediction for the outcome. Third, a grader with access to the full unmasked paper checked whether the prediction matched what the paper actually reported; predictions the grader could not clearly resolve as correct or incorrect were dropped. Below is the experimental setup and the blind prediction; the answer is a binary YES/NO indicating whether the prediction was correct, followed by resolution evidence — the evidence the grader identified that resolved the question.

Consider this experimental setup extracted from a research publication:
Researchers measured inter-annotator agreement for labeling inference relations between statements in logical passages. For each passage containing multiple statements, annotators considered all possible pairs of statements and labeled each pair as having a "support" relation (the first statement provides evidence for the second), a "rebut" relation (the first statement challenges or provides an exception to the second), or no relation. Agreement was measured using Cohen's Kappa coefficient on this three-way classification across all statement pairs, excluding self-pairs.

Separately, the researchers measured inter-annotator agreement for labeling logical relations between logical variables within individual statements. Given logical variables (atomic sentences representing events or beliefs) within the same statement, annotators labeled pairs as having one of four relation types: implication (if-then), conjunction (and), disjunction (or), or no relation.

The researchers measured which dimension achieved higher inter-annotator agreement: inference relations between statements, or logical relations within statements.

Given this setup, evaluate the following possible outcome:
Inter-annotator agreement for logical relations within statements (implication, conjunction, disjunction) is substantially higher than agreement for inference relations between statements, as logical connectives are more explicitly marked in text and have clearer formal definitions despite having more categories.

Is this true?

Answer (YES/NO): YES